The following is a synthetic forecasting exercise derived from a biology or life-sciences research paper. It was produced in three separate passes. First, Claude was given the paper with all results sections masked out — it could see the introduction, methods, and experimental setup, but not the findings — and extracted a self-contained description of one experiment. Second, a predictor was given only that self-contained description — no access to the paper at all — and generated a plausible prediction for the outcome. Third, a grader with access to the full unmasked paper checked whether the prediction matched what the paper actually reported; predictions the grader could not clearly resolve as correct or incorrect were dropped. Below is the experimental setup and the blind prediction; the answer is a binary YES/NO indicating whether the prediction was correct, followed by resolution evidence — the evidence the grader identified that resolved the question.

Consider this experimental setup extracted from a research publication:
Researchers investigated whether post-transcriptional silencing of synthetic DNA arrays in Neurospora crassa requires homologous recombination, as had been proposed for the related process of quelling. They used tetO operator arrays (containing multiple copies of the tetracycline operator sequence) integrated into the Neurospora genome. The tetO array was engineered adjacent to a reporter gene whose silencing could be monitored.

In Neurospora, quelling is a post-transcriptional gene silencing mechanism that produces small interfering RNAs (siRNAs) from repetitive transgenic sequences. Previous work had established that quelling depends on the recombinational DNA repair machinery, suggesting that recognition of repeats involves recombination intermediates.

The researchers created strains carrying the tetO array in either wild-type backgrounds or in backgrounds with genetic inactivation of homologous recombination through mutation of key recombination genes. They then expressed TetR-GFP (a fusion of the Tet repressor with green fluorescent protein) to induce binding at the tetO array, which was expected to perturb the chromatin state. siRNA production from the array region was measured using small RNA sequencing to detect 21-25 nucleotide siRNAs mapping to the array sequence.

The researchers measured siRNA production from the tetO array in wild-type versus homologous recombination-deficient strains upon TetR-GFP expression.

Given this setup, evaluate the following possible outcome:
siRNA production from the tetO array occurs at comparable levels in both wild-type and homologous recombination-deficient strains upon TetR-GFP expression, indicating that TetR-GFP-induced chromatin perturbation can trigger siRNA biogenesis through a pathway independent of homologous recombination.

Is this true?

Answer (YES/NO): YES